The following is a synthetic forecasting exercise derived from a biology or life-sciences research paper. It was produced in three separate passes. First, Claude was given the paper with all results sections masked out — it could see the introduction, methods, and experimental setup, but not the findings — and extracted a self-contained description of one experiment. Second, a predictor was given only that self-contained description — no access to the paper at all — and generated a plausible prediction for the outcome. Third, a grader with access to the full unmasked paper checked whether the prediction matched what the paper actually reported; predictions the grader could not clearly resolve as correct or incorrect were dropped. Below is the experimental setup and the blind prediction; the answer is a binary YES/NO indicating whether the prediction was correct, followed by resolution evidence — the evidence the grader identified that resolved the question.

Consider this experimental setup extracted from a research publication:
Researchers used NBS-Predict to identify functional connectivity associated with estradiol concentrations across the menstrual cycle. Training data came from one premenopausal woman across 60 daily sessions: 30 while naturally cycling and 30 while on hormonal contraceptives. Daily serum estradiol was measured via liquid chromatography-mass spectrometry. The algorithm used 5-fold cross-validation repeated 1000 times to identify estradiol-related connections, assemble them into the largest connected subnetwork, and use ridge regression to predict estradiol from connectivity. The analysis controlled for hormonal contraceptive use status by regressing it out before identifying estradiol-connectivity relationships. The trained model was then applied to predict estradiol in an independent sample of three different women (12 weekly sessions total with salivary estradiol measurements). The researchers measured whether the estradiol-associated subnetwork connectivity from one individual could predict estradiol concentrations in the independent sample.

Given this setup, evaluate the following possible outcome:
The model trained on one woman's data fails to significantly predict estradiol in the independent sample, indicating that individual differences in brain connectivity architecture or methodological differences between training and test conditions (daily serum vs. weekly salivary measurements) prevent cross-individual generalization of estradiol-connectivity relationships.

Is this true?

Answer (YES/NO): NO